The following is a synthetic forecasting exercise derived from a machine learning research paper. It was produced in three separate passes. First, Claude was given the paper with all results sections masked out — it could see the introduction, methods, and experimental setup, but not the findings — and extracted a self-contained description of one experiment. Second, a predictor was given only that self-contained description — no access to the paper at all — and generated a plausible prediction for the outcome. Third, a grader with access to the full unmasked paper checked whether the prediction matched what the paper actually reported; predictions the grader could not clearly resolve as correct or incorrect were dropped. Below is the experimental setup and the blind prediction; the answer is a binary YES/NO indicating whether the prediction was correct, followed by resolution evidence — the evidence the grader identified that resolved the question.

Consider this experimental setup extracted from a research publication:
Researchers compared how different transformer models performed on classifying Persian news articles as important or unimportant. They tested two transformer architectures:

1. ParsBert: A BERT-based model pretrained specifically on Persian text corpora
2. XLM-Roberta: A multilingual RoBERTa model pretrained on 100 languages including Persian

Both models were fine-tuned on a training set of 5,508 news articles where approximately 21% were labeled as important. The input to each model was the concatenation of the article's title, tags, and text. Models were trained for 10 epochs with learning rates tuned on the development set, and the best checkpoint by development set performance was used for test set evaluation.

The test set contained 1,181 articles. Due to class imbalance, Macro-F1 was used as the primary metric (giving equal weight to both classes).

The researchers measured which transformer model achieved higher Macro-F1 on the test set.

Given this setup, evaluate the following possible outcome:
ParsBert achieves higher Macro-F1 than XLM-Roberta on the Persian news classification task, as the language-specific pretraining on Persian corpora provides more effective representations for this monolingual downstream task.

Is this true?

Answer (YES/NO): NO